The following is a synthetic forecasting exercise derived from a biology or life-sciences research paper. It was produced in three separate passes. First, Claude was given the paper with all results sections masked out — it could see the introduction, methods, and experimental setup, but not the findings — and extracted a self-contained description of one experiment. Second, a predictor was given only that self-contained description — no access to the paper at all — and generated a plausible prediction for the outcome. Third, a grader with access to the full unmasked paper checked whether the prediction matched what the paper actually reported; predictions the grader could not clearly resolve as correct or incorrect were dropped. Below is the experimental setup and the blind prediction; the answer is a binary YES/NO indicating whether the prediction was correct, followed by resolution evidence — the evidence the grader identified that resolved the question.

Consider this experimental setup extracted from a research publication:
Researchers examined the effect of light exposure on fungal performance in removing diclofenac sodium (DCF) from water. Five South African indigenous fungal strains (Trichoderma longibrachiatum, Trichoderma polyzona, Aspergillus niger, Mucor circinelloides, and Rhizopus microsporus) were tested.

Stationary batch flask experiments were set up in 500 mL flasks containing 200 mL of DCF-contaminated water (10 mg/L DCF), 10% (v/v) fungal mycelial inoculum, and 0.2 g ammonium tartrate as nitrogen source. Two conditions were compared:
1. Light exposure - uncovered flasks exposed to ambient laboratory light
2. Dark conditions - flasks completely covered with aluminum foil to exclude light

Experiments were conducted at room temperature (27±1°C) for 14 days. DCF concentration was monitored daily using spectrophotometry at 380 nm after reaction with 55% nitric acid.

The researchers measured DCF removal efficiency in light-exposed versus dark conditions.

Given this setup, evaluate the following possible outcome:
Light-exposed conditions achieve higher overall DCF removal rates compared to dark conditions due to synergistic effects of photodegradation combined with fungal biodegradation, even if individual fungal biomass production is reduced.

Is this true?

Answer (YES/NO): NO